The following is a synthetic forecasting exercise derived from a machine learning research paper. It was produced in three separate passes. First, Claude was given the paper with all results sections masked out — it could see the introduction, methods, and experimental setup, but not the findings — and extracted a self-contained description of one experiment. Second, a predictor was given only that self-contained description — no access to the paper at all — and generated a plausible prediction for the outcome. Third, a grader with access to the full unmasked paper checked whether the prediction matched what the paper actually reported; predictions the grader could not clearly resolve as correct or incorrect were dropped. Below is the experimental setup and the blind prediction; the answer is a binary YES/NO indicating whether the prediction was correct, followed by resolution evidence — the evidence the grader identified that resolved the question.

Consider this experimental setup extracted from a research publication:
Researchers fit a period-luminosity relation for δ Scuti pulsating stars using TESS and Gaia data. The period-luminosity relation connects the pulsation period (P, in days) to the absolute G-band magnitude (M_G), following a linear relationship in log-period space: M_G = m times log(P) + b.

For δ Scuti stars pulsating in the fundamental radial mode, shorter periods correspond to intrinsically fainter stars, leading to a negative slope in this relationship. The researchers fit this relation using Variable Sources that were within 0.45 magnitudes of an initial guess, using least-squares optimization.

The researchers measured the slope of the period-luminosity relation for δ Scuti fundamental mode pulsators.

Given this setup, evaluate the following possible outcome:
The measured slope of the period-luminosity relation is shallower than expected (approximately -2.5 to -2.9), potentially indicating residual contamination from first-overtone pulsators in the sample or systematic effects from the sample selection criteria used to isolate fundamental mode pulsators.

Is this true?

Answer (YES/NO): YES